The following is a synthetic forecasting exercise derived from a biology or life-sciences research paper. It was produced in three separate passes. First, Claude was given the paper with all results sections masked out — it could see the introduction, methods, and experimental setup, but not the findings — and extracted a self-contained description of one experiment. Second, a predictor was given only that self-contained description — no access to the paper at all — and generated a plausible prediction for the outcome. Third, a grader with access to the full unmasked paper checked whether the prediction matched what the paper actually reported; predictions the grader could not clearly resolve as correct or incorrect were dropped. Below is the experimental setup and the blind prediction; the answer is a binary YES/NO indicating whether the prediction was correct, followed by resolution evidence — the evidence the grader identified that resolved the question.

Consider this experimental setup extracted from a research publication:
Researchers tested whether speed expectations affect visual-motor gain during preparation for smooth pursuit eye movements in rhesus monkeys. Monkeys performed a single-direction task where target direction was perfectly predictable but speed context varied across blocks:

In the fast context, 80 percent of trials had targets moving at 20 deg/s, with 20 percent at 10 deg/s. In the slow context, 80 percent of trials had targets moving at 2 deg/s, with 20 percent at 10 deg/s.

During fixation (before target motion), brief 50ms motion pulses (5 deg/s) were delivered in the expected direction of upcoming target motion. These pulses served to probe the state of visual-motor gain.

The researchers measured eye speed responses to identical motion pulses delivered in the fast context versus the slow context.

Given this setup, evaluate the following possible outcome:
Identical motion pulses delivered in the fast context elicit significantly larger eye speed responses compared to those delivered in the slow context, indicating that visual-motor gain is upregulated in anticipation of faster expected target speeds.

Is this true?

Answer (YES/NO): YES